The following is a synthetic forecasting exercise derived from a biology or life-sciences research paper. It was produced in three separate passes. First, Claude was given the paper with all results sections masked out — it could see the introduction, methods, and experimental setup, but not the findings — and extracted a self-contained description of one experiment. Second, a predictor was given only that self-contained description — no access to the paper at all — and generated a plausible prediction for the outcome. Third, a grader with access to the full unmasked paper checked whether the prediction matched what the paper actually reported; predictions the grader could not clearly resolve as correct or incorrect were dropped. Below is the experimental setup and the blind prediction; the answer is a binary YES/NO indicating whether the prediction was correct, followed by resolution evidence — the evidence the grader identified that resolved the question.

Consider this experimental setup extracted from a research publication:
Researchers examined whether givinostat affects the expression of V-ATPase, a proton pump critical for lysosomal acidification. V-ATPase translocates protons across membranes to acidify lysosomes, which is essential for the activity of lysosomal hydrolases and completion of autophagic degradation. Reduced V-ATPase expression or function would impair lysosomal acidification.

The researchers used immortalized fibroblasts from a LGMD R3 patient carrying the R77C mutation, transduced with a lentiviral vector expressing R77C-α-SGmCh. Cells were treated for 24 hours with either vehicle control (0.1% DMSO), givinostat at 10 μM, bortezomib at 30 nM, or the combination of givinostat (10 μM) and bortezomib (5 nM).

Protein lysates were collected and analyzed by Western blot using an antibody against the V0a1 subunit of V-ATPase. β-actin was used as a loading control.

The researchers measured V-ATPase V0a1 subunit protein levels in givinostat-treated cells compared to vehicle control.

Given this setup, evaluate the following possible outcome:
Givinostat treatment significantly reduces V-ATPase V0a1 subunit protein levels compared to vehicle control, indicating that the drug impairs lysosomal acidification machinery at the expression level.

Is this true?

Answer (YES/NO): NO